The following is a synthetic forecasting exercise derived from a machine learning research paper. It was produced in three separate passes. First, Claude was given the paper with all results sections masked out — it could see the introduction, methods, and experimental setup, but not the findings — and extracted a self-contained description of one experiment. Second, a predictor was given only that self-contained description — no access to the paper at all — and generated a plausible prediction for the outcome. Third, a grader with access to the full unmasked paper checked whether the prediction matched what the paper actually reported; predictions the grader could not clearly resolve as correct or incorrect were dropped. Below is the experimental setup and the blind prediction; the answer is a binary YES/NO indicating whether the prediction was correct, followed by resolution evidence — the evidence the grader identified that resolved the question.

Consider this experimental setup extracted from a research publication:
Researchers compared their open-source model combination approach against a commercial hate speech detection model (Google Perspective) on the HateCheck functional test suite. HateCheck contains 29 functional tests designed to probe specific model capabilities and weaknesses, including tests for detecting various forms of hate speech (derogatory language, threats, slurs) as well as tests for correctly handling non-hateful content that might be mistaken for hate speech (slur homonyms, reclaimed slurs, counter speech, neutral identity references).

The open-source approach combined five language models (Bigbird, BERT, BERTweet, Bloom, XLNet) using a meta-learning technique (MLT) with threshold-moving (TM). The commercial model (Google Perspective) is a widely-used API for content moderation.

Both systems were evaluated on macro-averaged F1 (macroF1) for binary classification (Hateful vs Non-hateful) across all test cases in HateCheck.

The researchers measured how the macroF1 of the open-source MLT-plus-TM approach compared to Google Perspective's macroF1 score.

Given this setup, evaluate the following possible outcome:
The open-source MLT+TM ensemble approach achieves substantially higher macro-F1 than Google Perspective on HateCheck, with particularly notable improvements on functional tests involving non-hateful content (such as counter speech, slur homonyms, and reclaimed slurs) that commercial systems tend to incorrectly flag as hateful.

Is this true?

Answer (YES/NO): NO